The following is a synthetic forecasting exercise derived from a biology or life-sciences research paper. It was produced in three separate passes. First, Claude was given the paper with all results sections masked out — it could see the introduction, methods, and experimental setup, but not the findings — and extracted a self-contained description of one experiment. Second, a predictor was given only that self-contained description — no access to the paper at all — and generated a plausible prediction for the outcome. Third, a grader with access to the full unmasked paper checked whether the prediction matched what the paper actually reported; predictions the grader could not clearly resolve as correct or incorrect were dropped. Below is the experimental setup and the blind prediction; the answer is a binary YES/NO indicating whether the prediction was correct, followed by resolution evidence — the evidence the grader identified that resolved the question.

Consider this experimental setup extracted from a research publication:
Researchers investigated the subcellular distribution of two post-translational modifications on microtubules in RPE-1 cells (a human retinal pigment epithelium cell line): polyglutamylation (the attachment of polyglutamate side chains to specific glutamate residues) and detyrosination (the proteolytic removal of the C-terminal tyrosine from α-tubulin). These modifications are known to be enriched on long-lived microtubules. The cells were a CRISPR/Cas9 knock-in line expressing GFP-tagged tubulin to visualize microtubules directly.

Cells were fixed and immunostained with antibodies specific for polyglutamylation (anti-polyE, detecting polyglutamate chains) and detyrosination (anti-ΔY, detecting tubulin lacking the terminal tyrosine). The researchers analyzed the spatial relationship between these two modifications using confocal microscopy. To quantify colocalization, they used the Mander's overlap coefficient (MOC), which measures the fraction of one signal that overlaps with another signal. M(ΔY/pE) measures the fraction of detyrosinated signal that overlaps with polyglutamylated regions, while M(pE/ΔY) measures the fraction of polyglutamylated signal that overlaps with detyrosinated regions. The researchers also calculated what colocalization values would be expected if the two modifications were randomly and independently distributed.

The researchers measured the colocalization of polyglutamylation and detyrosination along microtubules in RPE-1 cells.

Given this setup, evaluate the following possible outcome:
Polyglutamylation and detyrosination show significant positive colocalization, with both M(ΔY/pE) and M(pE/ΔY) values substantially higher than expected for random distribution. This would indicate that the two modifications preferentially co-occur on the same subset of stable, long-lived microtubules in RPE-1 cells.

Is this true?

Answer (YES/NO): YES